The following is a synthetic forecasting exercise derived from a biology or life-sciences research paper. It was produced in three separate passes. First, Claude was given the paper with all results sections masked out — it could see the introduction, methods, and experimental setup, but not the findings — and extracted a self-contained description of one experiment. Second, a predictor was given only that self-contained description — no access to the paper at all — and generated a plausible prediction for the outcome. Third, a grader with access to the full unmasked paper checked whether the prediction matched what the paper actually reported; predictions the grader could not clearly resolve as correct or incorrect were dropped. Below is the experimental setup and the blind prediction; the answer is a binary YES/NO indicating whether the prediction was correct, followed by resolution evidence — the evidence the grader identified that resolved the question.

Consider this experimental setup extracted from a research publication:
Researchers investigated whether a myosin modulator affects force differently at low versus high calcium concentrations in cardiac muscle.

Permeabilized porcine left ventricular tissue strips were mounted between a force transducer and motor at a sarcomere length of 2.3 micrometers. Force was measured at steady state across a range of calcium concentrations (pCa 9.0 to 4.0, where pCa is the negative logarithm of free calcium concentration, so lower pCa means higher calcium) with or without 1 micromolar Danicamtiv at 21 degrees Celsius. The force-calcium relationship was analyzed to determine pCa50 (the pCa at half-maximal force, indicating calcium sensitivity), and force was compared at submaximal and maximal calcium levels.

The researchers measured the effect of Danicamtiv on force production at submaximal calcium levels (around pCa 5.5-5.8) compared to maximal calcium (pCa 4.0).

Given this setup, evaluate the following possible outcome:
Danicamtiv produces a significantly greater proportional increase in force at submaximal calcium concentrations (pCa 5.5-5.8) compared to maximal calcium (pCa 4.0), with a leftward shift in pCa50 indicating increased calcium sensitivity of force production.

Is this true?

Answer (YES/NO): YES